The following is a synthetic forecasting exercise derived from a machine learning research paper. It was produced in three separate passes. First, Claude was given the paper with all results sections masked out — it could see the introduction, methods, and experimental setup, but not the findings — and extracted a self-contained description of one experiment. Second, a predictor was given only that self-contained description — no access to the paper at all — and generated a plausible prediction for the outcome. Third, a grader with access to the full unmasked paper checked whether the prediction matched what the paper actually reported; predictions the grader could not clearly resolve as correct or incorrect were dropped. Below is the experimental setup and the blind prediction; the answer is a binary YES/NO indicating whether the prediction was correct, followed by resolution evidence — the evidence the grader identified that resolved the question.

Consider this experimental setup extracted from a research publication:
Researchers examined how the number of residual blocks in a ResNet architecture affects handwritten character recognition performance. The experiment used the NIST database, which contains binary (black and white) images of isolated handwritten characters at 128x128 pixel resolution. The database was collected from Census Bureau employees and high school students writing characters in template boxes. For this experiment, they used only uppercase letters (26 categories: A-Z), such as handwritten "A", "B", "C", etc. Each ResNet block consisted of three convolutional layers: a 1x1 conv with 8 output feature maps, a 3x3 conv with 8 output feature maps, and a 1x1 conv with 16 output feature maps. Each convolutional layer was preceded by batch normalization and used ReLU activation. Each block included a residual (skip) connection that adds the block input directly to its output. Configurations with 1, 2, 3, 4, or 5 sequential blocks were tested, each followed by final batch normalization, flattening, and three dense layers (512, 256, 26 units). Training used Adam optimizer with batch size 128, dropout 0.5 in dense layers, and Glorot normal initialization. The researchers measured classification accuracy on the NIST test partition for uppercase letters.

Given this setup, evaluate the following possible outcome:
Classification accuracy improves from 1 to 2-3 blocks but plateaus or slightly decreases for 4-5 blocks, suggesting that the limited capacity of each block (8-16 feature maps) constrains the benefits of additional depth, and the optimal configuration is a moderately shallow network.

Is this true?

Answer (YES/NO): NO